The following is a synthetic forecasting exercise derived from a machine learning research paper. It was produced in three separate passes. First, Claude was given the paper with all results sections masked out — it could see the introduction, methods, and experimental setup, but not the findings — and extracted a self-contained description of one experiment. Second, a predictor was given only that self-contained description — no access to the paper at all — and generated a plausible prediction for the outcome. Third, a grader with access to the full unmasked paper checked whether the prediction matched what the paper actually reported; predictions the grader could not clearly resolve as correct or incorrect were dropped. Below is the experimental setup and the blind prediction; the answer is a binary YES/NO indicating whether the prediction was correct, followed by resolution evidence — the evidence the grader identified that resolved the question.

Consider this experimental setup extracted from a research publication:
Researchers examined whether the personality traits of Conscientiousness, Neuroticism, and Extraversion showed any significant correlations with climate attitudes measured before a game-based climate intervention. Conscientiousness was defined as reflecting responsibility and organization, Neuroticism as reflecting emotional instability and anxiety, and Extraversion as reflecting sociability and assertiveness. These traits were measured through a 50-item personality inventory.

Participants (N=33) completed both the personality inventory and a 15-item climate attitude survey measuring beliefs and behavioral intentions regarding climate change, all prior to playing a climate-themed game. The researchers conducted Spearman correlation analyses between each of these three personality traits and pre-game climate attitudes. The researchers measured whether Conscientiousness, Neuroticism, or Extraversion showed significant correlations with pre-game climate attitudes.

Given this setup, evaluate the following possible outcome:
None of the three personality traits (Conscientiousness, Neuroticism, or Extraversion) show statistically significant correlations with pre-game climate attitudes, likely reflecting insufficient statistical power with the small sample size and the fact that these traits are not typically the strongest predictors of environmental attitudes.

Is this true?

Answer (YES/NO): YES